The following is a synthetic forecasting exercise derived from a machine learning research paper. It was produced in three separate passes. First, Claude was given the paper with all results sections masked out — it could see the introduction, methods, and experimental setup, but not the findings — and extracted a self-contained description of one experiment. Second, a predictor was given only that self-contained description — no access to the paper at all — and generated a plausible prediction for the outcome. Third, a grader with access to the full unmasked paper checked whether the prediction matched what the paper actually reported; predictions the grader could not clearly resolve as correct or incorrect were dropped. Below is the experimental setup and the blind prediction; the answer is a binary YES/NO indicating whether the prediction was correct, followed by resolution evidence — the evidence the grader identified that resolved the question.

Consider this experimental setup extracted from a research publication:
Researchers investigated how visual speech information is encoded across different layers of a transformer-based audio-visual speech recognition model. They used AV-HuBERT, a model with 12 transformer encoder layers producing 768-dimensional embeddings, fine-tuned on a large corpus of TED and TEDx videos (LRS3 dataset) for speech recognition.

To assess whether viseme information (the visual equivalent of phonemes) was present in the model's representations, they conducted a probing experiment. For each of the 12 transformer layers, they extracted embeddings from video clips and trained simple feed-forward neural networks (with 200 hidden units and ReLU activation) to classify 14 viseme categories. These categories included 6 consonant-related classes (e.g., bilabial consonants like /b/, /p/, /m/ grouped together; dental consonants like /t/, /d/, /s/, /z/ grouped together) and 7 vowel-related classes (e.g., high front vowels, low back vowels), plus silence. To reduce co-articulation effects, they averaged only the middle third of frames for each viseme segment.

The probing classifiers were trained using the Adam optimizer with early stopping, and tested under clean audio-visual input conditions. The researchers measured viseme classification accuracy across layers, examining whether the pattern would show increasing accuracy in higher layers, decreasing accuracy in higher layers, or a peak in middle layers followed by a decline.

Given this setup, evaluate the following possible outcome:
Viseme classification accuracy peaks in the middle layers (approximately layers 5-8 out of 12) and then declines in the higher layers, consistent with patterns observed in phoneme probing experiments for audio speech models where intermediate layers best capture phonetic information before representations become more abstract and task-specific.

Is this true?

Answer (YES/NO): NO